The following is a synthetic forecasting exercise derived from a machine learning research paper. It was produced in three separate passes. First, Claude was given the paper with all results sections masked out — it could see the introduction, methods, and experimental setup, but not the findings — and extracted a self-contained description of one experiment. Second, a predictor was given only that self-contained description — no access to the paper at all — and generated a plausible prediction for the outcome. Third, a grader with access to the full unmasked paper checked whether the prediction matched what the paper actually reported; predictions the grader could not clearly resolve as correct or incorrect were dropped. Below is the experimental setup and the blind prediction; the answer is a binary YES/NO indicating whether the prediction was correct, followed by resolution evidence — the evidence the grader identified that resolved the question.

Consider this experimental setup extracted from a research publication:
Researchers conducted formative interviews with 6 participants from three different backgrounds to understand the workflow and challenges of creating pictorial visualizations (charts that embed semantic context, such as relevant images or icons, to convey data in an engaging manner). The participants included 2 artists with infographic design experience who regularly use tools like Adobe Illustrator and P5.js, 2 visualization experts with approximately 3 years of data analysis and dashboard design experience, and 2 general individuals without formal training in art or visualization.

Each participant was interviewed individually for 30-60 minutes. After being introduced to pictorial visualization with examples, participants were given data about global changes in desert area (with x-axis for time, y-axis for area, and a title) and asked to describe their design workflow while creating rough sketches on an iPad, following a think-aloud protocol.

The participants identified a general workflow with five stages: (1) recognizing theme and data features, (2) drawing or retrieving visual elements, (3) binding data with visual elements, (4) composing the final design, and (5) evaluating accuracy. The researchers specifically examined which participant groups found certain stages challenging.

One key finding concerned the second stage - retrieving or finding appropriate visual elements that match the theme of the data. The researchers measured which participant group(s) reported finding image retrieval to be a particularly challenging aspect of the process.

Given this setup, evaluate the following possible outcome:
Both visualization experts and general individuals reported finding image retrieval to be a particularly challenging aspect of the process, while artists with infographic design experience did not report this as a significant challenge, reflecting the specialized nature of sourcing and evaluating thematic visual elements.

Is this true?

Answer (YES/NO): NO